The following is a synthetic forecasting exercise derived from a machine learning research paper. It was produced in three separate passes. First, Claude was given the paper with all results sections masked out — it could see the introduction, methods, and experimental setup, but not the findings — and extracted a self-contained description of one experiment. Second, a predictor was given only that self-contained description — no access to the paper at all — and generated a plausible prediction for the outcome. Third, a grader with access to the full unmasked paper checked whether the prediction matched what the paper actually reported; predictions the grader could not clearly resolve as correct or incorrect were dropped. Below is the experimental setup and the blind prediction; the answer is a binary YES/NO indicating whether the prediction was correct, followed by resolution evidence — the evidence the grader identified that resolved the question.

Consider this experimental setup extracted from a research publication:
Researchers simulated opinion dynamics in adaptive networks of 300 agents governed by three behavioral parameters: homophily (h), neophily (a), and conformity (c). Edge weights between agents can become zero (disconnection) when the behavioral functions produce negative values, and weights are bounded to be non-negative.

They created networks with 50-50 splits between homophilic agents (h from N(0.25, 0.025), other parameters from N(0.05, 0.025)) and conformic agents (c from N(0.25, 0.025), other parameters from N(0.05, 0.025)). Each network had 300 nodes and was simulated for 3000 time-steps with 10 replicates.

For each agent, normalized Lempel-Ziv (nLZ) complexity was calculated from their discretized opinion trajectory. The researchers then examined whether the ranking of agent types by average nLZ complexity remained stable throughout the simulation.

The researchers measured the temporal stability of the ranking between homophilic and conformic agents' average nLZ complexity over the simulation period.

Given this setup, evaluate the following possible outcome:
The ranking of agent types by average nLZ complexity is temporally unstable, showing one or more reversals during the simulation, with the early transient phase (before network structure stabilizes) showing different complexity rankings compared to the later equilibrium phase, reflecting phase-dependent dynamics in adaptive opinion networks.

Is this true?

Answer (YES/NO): NO